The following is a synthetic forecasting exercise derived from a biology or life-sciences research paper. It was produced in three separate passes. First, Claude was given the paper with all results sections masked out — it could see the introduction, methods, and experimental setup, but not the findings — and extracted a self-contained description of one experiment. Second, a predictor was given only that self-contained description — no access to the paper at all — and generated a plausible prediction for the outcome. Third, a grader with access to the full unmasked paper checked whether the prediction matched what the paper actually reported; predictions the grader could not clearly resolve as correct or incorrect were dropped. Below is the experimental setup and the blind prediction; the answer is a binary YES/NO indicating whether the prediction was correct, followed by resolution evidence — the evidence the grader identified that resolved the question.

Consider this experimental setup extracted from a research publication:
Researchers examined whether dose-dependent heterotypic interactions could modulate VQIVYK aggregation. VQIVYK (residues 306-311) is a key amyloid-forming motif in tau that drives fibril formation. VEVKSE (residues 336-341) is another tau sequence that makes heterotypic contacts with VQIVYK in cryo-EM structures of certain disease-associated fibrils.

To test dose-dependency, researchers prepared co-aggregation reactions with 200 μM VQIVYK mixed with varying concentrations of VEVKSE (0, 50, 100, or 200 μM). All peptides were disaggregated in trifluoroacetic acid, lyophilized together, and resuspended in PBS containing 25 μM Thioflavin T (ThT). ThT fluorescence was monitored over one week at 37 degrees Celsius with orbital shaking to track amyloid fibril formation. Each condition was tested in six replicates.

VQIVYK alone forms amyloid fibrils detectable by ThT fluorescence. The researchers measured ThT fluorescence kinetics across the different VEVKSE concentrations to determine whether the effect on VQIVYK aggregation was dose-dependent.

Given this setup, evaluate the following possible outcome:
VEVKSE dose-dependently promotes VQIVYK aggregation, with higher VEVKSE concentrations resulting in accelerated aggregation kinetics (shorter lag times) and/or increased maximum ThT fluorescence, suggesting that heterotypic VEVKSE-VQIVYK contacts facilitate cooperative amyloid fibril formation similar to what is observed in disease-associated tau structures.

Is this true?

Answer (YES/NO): NO